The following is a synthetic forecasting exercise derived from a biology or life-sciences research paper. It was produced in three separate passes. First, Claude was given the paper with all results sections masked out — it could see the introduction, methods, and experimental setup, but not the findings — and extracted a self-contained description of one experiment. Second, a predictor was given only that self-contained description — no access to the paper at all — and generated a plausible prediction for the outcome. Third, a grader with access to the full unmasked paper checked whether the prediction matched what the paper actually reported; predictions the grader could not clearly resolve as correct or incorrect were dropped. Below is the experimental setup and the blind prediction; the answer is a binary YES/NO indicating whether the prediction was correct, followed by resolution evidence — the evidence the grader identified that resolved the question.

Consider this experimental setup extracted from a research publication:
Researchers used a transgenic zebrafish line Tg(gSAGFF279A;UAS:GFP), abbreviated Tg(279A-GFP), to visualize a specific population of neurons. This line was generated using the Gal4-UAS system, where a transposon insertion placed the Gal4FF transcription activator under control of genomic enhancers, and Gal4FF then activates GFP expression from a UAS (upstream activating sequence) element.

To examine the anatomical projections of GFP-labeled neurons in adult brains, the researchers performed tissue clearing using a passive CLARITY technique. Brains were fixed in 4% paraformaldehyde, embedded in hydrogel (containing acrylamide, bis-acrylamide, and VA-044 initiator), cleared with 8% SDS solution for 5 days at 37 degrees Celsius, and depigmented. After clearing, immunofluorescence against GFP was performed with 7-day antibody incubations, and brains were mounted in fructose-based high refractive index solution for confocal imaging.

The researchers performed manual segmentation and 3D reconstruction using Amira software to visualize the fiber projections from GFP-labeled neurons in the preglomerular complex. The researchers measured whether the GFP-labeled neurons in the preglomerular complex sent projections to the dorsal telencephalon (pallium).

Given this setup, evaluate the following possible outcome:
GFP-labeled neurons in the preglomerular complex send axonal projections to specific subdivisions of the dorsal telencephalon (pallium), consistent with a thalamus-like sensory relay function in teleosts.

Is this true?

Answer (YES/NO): YES